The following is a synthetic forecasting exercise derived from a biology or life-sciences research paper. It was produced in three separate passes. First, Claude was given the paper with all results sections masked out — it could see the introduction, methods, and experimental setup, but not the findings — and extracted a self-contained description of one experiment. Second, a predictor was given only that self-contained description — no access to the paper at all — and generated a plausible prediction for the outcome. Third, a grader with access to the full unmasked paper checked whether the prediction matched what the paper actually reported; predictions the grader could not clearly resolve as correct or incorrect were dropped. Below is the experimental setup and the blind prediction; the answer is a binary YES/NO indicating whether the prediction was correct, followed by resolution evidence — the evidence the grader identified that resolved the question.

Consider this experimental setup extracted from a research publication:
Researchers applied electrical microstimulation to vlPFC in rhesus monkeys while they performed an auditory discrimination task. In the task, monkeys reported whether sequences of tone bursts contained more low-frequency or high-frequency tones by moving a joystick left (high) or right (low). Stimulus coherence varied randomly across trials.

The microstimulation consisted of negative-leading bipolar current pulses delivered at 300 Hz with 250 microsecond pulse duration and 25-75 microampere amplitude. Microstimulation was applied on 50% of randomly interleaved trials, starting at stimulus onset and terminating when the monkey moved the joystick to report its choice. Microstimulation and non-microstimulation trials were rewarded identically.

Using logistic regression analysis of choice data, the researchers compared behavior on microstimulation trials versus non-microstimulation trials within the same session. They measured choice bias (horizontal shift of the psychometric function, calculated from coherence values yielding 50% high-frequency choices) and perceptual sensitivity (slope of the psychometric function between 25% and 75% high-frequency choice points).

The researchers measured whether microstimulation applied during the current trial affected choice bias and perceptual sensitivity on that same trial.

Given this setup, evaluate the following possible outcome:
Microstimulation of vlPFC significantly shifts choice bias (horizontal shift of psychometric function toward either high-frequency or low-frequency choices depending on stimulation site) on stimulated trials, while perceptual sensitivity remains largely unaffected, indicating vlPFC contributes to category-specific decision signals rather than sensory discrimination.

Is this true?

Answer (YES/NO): NO